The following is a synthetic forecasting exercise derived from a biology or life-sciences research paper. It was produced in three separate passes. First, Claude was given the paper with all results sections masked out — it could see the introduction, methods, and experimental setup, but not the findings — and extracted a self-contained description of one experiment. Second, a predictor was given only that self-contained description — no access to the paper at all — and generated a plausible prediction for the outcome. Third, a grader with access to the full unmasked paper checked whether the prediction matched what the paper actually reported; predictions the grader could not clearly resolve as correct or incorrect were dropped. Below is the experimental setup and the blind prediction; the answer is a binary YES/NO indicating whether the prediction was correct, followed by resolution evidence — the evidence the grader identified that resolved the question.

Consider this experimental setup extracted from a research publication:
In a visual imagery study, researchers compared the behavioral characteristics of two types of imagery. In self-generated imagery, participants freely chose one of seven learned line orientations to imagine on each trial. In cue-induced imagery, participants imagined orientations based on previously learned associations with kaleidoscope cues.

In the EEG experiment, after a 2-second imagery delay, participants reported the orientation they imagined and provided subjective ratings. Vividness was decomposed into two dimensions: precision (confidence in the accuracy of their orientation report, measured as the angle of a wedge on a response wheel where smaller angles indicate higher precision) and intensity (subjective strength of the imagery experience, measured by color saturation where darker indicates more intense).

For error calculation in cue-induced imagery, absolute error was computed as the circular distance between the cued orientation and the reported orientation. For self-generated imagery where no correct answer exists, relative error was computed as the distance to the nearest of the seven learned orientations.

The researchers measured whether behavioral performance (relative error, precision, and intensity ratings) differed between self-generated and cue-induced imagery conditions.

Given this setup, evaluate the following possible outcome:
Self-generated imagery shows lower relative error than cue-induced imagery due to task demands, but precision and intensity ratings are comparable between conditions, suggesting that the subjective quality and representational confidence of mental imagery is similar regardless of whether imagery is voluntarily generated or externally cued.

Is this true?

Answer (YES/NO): NO